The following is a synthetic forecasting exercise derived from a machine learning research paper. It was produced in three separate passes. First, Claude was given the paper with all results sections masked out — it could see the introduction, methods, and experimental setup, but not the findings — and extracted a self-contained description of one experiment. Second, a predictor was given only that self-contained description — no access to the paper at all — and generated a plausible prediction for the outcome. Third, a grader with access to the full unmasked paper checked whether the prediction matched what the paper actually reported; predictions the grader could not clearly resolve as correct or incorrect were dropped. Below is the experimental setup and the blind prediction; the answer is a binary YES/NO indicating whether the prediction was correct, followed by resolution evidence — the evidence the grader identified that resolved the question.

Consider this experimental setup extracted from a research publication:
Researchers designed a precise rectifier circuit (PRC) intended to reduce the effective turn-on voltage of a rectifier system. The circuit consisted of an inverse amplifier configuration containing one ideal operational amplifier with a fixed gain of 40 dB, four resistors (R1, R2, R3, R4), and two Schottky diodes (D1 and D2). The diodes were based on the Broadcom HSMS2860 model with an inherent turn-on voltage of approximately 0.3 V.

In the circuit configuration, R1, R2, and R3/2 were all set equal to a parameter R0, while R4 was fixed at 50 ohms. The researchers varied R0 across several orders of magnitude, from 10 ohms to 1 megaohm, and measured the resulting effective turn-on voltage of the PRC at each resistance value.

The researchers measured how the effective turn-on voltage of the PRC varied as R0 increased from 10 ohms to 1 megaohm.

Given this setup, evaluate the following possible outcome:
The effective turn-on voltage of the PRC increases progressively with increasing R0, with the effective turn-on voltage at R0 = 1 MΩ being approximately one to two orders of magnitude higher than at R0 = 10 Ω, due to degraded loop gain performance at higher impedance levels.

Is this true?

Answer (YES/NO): NO